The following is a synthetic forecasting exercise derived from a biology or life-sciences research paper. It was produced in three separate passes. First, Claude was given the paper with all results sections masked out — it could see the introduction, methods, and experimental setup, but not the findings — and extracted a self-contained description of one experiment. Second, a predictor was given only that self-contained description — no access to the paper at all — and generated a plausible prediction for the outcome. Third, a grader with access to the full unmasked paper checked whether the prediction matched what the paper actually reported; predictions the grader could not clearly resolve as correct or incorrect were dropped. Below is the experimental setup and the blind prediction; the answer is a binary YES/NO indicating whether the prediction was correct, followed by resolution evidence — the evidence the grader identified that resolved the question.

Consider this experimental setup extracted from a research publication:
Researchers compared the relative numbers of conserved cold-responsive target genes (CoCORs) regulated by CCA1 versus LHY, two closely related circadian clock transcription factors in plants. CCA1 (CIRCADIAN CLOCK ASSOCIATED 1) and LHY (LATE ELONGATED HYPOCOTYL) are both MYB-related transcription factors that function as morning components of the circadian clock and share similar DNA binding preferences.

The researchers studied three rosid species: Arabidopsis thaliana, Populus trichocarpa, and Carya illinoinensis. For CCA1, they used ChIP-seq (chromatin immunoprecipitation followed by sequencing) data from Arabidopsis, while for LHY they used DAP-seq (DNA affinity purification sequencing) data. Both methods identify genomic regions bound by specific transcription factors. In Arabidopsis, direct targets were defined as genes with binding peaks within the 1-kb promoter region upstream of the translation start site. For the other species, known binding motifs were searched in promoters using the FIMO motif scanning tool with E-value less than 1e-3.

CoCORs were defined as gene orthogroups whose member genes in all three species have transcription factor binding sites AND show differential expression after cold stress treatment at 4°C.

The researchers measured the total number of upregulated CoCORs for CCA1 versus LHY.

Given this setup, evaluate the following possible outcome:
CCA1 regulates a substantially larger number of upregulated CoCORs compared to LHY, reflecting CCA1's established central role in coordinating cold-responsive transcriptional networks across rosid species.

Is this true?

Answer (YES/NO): NO